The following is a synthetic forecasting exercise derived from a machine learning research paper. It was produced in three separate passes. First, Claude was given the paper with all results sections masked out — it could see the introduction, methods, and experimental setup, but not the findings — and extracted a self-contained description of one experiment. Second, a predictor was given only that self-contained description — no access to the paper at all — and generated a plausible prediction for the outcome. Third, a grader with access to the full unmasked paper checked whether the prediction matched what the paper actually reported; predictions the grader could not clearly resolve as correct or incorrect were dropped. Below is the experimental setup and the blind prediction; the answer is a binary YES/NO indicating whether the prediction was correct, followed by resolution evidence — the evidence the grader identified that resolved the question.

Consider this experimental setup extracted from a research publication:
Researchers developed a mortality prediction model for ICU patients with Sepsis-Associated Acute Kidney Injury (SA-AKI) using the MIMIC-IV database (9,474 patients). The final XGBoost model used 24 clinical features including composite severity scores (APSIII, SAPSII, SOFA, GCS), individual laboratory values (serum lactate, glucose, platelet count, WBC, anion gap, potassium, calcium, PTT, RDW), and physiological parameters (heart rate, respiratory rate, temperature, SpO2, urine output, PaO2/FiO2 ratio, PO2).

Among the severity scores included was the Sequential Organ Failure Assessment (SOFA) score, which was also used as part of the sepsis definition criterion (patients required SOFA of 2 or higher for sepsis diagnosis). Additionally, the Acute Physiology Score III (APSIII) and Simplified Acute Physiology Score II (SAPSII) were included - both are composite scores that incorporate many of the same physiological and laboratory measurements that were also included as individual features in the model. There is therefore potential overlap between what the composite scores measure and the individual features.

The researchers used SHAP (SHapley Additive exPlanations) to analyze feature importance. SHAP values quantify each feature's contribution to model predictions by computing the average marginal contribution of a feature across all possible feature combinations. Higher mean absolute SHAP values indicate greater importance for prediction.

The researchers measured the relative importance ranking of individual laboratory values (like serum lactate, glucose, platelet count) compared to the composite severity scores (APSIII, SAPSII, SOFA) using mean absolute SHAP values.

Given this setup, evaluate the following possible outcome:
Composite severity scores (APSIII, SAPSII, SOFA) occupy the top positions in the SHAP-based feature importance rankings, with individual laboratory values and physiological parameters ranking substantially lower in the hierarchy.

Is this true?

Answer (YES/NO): NO